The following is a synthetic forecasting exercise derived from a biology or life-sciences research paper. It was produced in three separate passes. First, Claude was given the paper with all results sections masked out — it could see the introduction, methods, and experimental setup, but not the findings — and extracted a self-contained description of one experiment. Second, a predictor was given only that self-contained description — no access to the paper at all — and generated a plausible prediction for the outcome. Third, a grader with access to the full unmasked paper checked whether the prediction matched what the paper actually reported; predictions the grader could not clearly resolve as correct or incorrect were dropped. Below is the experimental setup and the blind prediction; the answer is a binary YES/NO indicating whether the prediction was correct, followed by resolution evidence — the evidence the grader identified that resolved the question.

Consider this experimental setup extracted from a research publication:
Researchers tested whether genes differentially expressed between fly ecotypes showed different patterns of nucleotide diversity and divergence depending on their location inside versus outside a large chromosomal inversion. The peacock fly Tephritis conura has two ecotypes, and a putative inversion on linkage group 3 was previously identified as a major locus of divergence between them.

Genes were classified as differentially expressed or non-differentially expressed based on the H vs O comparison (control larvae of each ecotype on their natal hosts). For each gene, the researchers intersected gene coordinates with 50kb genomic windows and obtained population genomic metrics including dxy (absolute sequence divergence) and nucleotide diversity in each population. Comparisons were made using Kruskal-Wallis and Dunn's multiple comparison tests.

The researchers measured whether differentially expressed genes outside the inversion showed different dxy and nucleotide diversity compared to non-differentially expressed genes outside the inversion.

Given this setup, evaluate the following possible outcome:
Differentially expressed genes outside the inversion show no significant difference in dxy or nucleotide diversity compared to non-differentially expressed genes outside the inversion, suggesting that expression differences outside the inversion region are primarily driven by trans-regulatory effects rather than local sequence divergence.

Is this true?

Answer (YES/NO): NO